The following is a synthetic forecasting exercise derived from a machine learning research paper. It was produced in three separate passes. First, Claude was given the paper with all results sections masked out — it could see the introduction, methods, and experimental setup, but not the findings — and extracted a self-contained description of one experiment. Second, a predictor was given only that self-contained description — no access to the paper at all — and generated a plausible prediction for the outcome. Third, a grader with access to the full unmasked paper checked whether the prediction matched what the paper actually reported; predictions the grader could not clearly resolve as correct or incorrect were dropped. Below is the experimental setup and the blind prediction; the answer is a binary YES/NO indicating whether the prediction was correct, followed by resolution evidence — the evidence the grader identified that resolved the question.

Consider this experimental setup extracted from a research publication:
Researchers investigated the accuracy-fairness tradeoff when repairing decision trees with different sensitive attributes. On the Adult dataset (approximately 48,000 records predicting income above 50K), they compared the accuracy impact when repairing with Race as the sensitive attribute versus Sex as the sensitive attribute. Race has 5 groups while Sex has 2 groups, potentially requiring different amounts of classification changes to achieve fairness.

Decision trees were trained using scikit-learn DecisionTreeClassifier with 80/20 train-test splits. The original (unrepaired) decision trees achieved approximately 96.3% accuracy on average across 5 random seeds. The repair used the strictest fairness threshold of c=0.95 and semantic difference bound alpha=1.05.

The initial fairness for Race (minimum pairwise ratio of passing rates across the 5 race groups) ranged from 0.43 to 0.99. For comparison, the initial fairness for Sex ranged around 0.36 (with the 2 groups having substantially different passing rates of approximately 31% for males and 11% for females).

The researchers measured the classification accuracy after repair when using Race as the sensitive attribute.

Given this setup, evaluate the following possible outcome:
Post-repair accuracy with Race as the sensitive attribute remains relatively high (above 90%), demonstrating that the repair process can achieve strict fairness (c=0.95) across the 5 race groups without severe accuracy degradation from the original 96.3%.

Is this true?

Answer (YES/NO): YES